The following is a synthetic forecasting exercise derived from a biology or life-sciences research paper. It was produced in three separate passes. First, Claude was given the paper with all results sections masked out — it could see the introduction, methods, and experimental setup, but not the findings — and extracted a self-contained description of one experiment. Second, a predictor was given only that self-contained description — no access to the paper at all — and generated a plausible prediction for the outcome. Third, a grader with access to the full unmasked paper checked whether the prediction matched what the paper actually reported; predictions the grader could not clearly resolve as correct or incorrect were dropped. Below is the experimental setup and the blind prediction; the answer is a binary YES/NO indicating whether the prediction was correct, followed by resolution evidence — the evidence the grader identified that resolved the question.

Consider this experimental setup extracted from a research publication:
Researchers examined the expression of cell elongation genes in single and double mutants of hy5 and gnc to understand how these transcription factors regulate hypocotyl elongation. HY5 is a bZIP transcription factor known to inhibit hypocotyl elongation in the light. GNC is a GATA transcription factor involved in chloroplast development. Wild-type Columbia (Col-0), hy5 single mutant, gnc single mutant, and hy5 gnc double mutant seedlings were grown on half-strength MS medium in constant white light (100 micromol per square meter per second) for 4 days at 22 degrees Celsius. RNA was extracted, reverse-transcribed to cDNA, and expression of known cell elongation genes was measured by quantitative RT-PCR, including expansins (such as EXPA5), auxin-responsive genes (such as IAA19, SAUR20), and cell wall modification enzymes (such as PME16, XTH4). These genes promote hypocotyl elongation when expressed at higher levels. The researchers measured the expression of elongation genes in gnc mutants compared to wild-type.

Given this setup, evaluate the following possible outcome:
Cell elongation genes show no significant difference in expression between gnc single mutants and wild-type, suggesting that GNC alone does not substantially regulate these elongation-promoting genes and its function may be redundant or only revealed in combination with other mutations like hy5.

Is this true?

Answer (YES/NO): NO